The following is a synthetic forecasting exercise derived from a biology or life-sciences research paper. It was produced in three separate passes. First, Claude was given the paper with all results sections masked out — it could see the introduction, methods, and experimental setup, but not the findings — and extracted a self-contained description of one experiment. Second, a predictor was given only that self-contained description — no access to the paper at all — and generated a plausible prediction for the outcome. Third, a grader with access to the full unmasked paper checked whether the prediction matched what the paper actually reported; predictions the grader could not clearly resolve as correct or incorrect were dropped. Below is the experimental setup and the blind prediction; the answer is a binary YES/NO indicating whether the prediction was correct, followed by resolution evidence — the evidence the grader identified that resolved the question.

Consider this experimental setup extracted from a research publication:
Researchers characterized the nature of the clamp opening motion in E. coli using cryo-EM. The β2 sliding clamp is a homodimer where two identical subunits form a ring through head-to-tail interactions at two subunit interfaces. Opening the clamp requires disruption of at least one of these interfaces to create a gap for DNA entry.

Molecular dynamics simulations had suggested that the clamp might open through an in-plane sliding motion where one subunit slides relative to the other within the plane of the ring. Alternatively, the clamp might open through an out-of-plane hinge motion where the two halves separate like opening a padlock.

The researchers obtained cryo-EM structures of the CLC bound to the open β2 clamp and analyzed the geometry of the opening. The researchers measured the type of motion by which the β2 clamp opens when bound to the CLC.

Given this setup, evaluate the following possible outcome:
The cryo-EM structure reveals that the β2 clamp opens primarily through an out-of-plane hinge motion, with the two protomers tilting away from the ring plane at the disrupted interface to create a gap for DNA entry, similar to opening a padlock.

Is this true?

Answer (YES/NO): NO